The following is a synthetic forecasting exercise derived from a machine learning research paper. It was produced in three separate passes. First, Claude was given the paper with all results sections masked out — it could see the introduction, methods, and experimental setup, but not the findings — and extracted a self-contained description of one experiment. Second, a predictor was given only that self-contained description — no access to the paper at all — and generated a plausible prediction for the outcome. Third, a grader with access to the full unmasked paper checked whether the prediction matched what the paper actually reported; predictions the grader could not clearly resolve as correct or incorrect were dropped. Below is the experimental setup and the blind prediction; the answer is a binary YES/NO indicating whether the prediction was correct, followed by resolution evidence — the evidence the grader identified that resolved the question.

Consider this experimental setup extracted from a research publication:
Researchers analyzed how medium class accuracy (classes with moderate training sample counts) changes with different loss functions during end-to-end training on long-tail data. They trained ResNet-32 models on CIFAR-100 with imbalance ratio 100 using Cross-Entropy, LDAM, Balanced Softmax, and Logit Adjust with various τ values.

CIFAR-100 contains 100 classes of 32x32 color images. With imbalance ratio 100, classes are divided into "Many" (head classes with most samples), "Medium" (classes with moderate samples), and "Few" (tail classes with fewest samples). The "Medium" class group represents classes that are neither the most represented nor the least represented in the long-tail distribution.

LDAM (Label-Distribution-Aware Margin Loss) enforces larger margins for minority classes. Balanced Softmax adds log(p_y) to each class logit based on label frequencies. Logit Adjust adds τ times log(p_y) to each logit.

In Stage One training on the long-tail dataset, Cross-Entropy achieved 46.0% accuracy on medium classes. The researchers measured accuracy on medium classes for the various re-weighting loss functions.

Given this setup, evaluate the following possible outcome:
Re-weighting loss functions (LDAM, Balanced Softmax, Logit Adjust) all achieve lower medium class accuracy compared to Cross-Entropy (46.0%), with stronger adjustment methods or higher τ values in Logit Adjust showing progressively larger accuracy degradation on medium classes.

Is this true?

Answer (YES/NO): NO